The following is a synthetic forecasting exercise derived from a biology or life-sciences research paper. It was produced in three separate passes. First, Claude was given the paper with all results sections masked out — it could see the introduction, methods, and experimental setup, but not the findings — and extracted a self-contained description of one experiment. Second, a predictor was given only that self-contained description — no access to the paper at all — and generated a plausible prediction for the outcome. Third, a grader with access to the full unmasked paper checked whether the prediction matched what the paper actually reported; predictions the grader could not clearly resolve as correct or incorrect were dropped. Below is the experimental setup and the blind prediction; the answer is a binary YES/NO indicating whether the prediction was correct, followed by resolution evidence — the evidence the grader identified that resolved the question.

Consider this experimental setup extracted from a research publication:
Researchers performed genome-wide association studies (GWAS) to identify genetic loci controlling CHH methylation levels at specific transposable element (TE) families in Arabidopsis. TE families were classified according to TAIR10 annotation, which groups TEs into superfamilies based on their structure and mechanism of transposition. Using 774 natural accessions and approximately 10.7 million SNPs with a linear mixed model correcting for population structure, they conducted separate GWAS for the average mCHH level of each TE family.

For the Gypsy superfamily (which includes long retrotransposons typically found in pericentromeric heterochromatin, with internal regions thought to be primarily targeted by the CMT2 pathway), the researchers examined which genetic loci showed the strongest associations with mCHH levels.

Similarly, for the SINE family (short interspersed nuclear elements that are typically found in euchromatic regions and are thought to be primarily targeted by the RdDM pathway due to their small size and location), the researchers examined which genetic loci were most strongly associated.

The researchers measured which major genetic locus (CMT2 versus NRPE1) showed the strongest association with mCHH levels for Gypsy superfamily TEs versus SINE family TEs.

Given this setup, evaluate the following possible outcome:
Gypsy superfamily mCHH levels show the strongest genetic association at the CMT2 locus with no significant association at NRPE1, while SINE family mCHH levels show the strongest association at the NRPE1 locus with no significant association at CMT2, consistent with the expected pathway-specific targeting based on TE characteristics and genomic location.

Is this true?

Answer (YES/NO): NO